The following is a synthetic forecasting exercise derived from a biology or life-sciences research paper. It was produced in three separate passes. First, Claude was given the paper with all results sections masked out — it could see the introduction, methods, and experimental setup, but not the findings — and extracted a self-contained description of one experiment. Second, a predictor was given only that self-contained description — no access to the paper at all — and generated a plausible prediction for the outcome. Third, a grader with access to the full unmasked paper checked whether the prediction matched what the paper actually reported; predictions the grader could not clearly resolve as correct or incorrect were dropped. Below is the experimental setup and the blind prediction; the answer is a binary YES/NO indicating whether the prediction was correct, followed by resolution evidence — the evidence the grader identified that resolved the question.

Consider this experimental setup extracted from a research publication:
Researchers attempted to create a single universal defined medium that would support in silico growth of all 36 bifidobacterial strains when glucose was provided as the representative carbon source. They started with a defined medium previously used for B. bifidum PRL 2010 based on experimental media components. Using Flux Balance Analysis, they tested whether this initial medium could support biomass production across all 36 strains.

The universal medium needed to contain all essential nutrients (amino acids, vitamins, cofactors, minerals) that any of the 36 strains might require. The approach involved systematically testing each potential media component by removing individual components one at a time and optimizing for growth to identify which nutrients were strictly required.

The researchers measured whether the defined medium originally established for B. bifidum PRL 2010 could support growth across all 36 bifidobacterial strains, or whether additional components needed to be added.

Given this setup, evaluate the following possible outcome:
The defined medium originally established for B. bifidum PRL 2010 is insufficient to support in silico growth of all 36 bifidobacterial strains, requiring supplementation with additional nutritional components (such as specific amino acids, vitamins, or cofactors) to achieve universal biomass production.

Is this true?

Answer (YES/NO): YES